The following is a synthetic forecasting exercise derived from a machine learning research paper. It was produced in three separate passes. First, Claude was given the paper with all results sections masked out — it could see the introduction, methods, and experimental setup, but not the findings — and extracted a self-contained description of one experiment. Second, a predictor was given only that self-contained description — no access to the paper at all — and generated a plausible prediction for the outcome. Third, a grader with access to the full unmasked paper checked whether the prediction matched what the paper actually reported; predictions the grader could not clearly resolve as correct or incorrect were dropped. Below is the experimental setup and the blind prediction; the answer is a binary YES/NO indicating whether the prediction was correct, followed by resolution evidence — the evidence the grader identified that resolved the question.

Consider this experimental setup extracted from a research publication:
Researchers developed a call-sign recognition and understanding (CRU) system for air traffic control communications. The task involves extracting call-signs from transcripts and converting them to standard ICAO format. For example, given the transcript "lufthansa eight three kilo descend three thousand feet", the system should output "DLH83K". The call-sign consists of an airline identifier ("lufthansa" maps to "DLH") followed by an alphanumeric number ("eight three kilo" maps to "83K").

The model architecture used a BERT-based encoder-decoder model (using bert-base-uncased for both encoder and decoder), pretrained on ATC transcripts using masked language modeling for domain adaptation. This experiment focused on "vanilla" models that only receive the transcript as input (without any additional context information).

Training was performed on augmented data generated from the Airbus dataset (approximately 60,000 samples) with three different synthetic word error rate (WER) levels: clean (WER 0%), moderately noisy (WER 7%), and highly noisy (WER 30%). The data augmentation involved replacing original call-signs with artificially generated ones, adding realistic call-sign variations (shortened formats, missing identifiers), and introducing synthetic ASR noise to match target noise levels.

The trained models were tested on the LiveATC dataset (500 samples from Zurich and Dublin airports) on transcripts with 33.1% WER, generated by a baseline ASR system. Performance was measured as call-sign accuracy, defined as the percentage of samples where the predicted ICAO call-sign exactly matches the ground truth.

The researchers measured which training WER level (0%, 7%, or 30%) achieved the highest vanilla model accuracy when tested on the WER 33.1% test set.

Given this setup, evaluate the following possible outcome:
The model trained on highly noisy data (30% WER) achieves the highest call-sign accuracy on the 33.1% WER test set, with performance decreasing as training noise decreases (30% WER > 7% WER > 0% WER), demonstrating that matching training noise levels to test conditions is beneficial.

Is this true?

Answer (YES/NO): NO